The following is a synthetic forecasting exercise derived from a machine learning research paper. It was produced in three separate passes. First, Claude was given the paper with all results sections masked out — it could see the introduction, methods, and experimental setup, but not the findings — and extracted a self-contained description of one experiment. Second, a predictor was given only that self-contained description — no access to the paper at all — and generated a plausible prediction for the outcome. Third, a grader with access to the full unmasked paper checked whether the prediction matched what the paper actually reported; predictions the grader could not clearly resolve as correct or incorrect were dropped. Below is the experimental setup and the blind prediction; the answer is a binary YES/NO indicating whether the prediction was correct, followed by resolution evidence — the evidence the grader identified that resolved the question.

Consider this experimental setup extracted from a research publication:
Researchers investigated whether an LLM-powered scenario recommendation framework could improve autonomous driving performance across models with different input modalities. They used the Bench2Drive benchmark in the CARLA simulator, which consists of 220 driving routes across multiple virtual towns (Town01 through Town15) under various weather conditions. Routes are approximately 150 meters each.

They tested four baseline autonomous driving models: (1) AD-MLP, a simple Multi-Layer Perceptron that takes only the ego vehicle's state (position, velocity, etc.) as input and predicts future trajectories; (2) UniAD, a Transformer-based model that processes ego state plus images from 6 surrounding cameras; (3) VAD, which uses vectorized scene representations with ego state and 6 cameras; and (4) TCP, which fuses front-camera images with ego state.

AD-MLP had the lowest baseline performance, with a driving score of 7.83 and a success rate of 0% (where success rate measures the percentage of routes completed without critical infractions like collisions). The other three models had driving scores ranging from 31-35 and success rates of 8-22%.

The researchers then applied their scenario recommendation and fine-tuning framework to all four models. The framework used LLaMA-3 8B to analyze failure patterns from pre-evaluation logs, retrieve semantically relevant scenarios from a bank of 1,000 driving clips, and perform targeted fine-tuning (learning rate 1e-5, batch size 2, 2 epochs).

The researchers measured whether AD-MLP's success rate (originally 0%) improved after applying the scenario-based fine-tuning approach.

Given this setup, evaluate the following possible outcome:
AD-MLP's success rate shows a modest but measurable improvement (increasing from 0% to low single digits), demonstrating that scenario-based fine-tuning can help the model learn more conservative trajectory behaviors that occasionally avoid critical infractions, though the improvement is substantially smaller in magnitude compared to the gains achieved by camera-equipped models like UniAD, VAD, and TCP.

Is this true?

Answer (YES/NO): NO